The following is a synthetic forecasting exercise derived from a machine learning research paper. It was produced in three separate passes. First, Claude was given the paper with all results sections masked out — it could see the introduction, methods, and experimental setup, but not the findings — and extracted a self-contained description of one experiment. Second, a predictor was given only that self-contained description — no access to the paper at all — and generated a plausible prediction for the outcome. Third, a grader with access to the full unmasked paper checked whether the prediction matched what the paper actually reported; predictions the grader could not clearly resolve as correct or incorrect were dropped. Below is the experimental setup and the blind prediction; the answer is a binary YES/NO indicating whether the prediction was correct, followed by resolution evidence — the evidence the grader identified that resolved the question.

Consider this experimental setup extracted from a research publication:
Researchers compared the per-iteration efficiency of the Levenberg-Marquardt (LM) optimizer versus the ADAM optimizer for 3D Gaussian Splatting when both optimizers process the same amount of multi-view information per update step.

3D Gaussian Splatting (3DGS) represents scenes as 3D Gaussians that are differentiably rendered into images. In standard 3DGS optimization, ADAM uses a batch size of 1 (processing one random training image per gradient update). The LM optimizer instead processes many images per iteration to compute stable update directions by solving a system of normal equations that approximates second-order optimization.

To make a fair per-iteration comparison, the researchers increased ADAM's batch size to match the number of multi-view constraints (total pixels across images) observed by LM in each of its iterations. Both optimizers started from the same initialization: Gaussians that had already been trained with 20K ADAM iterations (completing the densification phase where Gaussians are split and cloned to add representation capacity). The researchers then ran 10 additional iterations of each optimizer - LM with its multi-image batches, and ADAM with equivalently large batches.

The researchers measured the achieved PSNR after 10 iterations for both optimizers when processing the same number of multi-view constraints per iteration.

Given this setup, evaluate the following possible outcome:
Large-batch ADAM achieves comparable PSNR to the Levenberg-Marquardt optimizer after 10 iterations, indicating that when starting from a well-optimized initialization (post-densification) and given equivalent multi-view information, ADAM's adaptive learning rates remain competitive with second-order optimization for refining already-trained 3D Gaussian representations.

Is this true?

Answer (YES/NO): NO